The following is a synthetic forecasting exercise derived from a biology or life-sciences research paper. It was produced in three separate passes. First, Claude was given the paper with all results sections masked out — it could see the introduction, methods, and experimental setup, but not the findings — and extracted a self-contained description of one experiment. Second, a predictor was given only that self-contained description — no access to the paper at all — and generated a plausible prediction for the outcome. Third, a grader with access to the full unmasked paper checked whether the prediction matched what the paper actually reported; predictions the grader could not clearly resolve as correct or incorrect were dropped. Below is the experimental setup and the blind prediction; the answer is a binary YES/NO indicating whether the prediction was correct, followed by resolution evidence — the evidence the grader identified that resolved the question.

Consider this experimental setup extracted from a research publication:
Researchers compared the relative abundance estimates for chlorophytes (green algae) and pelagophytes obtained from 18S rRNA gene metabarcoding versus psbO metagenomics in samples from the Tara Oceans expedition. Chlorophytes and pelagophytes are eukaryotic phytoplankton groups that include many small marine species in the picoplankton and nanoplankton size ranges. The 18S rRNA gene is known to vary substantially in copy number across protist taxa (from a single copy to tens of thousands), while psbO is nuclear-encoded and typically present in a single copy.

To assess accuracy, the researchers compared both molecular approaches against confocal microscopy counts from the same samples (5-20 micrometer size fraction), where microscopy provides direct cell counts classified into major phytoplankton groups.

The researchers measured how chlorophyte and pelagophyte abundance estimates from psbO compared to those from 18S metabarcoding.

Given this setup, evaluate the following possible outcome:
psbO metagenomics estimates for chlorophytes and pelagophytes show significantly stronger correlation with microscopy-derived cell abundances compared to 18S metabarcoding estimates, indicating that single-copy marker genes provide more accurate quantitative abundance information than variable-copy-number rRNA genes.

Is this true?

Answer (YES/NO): YES